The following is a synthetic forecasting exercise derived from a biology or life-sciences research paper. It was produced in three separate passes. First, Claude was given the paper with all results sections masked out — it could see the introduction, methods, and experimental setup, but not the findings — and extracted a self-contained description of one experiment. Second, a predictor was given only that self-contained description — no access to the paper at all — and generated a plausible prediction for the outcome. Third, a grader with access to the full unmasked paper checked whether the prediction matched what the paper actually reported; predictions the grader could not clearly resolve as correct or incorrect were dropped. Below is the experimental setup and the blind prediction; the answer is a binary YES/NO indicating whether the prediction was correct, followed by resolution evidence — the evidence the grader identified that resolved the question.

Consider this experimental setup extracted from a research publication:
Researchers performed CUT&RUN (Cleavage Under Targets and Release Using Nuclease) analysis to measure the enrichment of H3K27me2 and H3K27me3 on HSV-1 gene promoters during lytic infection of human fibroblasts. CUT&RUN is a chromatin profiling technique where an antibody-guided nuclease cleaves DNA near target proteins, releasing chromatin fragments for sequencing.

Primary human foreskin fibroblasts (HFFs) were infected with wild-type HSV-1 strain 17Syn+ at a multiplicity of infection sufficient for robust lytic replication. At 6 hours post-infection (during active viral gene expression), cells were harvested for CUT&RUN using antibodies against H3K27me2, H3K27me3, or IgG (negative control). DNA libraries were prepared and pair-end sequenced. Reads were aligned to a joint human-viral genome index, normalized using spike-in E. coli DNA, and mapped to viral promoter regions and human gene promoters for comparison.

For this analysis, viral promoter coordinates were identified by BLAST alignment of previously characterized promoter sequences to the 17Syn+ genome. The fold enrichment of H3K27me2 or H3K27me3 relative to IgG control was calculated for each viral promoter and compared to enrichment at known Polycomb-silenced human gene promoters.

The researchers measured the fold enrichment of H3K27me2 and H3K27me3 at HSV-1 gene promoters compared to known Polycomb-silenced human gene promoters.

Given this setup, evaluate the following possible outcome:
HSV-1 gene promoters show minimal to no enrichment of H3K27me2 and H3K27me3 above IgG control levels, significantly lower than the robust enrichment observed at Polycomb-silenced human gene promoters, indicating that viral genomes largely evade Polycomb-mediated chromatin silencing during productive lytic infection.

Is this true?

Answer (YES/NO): NO